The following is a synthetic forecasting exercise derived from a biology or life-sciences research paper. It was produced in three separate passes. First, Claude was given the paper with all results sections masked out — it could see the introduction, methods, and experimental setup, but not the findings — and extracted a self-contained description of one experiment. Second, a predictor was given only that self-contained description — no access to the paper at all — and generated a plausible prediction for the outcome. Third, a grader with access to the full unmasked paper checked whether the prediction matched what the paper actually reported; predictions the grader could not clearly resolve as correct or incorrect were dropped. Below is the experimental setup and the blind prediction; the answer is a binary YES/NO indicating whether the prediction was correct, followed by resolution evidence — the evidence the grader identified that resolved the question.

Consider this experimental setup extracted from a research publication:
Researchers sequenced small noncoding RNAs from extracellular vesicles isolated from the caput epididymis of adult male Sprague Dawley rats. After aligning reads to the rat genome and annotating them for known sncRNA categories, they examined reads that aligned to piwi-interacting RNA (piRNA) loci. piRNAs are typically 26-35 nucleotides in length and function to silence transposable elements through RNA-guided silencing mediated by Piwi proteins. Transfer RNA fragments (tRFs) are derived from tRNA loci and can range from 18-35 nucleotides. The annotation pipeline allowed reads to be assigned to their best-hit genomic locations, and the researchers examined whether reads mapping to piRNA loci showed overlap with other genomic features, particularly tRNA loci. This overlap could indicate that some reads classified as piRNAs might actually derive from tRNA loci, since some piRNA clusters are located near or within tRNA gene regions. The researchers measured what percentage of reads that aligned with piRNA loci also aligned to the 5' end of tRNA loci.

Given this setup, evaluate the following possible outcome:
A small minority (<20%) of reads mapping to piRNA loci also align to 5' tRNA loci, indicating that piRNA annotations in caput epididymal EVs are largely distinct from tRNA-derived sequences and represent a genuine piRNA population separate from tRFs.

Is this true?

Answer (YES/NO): NO